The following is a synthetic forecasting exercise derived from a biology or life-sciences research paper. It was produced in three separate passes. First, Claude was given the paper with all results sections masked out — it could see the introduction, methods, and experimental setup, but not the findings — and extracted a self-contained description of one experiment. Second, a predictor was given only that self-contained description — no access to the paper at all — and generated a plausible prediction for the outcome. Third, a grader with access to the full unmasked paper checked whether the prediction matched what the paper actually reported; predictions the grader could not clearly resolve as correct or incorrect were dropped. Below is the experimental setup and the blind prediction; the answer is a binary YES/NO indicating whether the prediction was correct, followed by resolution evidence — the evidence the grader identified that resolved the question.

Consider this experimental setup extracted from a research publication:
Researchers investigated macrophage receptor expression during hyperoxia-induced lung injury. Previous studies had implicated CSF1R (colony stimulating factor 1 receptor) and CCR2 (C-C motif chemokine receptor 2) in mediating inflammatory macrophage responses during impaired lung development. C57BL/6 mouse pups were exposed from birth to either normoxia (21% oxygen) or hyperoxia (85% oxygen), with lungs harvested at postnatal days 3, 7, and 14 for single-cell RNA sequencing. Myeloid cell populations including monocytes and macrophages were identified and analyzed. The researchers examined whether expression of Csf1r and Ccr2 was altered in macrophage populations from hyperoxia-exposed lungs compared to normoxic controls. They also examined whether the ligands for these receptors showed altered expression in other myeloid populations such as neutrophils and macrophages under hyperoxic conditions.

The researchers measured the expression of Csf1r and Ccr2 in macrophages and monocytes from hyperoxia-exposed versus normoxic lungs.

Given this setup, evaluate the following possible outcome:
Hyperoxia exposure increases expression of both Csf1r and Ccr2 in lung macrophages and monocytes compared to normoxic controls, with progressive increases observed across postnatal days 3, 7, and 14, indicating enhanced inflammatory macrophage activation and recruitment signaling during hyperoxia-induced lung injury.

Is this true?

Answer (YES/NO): NO